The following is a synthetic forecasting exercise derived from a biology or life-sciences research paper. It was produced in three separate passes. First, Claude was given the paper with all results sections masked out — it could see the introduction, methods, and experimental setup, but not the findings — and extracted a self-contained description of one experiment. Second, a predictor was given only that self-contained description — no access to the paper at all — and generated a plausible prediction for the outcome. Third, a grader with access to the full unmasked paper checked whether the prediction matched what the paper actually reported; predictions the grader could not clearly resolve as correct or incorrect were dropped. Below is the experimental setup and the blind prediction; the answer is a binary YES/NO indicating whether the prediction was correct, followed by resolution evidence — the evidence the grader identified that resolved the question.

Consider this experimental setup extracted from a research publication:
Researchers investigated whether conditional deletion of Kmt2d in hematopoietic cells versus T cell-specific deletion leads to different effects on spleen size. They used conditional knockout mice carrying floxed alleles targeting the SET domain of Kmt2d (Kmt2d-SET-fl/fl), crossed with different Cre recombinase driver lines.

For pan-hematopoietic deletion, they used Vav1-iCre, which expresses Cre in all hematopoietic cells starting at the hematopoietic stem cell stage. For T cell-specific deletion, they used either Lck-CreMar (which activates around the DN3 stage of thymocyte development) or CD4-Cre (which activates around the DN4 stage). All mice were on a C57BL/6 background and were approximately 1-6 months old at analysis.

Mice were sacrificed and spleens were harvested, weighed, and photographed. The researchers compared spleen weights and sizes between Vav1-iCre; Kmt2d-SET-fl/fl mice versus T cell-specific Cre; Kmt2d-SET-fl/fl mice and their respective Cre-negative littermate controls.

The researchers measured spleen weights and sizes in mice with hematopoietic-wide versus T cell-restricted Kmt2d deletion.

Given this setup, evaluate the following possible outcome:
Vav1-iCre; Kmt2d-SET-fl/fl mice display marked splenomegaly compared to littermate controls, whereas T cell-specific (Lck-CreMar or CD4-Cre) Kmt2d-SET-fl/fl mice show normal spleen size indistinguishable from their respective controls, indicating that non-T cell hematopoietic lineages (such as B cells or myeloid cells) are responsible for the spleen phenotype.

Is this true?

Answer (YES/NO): YES